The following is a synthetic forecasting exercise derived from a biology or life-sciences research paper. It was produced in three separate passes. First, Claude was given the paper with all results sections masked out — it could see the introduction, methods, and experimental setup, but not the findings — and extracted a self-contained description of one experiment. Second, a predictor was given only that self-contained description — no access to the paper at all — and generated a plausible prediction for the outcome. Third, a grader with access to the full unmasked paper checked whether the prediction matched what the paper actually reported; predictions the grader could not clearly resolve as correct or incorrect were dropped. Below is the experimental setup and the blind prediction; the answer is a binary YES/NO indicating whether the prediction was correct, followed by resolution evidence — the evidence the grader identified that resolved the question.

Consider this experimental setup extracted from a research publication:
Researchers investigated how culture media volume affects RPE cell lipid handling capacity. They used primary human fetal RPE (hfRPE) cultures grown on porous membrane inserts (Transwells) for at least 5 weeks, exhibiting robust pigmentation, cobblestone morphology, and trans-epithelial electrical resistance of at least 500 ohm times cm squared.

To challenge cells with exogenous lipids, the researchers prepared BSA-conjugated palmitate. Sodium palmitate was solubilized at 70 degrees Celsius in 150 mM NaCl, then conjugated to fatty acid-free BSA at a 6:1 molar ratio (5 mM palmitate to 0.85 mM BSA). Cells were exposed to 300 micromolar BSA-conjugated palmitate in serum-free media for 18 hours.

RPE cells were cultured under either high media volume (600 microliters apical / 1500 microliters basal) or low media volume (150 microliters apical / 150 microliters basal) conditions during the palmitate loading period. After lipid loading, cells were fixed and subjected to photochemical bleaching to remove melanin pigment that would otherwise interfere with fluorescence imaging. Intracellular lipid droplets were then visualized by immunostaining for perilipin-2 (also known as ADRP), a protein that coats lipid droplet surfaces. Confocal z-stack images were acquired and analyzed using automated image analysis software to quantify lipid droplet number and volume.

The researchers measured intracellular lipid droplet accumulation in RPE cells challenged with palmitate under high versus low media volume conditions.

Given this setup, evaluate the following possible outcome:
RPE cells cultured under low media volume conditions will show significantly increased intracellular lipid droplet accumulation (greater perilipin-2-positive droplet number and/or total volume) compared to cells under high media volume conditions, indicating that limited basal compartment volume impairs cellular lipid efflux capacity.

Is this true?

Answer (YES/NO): NO